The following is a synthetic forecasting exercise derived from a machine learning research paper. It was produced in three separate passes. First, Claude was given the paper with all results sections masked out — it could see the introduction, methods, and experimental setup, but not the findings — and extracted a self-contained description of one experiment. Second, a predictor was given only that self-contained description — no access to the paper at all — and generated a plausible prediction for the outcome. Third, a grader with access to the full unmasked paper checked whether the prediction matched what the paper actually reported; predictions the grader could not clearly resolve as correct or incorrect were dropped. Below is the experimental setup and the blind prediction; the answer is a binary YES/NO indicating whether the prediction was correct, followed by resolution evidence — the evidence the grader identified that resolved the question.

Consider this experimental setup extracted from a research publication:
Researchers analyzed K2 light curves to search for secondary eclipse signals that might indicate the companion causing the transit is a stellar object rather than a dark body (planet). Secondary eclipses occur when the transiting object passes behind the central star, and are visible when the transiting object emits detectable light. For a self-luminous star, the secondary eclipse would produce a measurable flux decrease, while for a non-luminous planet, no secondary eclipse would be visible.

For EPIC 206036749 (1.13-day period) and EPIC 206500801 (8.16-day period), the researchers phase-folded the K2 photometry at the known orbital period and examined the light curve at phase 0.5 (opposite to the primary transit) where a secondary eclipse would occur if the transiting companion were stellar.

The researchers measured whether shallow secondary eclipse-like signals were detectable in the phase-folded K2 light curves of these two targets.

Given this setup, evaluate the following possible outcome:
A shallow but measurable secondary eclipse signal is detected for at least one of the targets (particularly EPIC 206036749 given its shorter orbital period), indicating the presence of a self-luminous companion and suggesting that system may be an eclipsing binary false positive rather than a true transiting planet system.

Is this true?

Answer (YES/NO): YES